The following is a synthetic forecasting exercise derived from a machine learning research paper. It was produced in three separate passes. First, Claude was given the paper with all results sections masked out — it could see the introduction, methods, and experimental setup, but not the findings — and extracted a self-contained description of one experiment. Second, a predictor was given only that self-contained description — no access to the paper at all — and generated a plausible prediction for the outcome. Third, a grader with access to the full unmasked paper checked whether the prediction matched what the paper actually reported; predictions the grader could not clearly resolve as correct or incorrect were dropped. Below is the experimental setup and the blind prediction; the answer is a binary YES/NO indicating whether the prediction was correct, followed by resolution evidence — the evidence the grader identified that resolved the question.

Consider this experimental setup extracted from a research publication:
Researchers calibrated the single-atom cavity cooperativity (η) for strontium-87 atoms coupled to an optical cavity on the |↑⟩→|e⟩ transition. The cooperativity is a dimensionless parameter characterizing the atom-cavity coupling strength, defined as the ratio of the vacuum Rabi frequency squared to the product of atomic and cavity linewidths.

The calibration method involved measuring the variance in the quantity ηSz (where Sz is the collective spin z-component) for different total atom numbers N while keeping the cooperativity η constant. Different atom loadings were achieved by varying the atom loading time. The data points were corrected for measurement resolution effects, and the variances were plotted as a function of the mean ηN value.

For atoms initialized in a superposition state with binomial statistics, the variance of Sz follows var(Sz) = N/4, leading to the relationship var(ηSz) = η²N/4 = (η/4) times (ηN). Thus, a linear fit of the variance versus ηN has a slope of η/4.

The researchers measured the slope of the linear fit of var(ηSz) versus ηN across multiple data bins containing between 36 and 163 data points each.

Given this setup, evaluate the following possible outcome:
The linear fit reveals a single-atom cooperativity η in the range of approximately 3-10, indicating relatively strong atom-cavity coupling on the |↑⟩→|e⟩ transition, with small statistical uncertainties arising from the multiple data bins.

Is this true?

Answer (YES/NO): YES